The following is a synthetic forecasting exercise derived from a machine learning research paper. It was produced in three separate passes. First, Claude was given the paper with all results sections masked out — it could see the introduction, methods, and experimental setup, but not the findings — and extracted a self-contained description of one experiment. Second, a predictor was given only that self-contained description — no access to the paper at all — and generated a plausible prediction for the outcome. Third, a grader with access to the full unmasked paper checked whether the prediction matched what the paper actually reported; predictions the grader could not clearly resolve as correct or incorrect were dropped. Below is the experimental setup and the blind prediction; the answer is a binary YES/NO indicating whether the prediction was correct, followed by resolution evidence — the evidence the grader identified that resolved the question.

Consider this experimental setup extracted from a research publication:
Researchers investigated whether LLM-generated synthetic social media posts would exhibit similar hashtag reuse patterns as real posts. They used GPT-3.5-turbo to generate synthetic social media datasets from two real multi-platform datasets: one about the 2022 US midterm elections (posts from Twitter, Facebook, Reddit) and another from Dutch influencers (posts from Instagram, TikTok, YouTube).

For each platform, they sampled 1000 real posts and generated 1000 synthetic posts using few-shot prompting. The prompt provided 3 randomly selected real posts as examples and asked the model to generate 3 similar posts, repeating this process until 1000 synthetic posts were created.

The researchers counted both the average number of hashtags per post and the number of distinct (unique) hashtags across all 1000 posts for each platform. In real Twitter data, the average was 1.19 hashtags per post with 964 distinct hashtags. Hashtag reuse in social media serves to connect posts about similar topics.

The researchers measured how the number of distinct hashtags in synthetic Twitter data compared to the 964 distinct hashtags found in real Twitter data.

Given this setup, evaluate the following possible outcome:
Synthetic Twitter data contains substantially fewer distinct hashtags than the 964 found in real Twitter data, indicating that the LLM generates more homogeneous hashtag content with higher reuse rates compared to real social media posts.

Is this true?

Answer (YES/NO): NO